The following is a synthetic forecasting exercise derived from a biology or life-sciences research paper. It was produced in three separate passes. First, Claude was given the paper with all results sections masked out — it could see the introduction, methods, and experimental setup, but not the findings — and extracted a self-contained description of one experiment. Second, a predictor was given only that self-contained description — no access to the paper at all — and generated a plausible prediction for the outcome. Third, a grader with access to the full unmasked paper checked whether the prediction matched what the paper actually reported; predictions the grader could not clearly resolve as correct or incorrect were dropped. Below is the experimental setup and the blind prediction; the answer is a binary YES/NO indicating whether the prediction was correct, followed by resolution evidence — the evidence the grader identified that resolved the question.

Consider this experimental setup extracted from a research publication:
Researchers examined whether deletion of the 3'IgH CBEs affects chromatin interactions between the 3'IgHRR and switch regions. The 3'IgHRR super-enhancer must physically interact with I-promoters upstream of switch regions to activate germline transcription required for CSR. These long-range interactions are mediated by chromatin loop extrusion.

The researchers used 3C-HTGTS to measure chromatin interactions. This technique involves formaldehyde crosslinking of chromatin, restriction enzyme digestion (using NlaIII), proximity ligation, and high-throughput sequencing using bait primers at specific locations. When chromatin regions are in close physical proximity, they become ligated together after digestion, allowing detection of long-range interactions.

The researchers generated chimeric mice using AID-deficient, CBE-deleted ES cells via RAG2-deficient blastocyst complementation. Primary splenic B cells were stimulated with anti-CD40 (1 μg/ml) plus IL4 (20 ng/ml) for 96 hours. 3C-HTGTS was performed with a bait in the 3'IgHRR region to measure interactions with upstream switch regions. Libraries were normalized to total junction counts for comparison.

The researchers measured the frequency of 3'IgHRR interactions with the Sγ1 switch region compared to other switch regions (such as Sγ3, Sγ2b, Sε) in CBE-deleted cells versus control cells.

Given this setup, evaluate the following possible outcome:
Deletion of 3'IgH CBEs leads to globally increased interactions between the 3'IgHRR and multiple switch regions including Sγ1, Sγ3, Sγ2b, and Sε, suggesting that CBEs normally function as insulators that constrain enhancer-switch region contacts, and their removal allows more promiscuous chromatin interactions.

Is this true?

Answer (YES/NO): NO